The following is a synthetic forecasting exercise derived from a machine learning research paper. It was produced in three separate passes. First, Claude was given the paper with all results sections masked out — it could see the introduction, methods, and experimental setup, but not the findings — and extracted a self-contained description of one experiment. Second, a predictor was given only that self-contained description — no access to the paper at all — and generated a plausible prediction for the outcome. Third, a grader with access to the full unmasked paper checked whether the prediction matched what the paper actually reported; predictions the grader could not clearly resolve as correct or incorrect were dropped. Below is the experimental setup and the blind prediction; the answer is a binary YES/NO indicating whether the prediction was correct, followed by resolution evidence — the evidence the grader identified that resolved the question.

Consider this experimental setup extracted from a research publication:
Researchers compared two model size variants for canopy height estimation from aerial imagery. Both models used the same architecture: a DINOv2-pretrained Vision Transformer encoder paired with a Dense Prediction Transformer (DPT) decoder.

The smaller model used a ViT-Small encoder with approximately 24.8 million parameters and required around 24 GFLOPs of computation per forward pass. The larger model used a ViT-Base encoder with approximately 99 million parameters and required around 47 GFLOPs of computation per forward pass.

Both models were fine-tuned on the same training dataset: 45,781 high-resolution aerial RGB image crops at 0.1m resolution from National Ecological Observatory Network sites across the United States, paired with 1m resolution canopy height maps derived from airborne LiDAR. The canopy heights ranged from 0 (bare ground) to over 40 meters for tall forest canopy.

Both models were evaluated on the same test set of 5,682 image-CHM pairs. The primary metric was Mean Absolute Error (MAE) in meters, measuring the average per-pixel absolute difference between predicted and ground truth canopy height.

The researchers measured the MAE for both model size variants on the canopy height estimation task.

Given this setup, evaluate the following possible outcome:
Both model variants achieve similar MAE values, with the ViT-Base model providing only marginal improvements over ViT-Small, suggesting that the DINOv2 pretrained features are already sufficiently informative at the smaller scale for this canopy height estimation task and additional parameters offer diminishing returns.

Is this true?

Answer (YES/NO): YES